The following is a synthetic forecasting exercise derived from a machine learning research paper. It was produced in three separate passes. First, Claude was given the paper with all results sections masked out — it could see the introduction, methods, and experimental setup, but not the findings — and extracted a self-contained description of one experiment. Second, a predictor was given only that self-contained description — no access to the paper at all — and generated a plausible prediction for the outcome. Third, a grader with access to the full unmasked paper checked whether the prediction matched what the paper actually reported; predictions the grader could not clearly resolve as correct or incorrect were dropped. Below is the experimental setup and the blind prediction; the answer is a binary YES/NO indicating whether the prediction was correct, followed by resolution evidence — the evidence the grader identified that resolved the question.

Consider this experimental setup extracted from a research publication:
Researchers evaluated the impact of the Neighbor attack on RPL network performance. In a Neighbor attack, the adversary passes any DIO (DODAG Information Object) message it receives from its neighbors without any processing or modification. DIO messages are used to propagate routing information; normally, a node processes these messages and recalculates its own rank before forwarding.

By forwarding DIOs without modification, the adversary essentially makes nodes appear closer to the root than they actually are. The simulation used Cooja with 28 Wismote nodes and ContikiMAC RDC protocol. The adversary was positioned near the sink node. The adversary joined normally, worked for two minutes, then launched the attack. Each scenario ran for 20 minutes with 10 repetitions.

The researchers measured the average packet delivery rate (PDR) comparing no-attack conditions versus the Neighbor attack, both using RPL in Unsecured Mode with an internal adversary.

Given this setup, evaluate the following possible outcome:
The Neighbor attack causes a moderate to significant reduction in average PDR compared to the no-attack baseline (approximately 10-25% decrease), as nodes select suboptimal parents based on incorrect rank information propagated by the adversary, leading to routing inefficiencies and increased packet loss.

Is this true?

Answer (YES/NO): YES